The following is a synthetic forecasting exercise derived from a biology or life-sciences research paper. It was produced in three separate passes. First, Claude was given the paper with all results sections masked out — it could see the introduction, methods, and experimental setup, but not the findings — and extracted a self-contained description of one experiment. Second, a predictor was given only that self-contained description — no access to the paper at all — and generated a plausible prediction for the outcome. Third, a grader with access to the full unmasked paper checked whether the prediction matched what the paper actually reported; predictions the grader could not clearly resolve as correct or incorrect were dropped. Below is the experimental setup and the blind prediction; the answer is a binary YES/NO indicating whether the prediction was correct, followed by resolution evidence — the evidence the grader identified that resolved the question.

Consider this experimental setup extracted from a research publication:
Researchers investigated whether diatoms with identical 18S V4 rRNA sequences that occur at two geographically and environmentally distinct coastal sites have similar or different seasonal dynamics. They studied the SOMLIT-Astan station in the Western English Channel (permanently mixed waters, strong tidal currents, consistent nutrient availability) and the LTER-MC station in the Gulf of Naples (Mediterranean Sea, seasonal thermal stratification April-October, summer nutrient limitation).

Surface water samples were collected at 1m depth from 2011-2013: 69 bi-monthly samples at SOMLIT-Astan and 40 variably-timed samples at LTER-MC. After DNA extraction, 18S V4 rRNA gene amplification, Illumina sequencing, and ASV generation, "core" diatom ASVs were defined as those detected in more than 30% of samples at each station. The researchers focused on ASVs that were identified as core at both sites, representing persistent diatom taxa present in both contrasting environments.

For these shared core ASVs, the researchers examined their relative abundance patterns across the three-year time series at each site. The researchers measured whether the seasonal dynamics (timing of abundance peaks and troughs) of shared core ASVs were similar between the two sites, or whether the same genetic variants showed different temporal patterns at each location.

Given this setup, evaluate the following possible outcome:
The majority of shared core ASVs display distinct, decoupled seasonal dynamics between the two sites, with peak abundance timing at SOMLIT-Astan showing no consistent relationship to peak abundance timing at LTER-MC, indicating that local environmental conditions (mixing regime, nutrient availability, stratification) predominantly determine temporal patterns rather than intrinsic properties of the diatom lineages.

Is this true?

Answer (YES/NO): NO